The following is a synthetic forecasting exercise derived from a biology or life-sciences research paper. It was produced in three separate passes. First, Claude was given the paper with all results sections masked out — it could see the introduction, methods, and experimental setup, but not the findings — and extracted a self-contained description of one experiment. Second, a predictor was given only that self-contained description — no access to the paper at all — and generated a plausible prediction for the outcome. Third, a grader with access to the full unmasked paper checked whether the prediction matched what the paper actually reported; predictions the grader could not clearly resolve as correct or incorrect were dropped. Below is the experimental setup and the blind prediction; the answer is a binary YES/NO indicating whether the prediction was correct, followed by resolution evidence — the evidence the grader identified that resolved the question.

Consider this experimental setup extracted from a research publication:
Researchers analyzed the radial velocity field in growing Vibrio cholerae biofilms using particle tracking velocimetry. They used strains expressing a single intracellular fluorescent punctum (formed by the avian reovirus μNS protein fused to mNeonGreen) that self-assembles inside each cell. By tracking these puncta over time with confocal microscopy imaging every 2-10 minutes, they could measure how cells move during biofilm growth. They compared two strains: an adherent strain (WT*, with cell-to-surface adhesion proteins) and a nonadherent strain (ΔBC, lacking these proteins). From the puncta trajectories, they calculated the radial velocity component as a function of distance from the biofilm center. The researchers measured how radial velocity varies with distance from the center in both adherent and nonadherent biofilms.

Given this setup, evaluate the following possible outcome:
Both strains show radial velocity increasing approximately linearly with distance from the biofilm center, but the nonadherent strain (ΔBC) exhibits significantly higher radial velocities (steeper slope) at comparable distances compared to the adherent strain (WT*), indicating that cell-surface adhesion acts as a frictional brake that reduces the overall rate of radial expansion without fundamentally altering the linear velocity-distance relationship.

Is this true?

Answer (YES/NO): NO